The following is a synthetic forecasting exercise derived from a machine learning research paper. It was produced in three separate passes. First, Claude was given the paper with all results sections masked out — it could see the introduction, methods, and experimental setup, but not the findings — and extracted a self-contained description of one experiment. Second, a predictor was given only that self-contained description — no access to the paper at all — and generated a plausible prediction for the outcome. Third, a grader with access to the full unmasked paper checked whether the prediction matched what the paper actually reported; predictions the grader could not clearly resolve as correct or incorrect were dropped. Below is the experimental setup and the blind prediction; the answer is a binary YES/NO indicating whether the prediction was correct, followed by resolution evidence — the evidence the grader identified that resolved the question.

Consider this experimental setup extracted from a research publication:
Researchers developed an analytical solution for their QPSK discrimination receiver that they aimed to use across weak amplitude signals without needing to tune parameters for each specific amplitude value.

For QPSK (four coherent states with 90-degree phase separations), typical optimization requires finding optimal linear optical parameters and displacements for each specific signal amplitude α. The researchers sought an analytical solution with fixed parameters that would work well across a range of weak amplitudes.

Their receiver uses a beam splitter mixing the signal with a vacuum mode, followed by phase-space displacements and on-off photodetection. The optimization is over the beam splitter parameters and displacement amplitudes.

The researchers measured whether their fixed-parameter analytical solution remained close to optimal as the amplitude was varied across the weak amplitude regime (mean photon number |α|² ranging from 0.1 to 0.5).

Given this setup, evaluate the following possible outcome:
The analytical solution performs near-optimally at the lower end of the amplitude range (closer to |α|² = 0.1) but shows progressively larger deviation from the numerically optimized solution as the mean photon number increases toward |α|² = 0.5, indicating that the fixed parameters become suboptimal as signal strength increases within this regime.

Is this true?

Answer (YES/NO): NO